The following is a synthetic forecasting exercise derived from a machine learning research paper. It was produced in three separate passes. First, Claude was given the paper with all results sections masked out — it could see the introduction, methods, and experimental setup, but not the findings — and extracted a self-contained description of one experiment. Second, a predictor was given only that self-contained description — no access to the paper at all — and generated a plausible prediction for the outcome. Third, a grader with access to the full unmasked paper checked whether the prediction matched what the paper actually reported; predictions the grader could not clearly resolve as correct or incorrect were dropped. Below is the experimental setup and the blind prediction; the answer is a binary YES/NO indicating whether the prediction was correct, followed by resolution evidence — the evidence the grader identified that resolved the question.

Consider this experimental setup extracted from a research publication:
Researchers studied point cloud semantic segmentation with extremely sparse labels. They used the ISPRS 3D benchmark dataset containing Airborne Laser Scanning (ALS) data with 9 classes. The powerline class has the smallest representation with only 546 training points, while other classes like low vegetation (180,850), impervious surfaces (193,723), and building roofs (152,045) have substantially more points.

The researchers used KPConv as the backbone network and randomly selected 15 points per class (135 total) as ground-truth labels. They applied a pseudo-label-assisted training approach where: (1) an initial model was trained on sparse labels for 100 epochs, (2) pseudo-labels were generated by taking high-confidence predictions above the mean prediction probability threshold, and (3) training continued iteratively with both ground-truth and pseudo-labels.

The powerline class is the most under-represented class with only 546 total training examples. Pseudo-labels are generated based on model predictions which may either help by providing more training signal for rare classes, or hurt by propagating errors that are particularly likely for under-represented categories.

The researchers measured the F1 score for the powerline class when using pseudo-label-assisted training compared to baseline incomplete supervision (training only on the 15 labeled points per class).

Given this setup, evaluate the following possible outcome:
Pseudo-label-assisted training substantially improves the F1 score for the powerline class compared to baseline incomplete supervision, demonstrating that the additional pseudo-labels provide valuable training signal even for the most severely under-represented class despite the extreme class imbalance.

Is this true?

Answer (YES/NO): YES